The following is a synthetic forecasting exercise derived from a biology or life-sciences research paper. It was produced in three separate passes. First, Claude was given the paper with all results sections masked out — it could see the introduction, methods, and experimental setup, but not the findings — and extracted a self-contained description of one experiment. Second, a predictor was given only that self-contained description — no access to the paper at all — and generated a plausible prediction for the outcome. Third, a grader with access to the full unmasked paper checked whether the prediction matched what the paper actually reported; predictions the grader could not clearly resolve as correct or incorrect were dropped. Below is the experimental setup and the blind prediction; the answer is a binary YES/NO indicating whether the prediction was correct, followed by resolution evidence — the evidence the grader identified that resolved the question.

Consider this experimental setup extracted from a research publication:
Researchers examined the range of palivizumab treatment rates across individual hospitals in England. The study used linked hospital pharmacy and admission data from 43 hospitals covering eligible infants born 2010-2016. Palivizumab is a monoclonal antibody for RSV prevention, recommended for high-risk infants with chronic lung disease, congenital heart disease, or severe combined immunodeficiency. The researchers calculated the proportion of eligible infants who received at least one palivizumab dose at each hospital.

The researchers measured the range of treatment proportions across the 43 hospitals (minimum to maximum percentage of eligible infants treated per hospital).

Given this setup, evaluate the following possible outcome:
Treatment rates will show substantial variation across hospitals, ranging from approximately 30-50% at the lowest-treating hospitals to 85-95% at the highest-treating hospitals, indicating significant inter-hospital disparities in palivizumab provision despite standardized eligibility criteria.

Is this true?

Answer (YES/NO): NO